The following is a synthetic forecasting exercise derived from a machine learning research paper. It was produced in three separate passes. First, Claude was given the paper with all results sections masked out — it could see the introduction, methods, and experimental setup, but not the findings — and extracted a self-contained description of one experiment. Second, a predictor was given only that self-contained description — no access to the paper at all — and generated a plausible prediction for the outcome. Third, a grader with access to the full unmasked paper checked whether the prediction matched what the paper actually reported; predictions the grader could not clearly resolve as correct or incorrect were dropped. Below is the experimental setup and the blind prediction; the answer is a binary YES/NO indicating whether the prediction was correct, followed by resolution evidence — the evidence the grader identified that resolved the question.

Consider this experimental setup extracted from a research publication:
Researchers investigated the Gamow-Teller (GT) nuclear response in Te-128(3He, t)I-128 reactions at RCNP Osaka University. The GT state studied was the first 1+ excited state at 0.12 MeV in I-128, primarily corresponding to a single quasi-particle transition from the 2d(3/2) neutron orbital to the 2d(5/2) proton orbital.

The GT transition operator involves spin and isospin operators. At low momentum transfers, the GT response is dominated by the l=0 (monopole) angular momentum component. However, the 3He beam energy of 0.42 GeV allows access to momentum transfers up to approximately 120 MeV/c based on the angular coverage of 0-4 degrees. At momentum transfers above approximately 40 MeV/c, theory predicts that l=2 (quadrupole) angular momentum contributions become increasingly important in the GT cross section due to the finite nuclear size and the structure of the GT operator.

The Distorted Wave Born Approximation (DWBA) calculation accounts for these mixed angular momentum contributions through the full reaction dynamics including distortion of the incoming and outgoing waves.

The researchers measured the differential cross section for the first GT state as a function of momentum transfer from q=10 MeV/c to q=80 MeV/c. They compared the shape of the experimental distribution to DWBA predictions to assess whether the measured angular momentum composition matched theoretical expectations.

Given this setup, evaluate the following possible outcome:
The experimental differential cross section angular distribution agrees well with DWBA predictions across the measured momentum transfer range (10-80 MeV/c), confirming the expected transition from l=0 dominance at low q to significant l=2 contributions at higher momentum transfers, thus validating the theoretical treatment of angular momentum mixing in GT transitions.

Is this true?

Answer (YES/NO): YES